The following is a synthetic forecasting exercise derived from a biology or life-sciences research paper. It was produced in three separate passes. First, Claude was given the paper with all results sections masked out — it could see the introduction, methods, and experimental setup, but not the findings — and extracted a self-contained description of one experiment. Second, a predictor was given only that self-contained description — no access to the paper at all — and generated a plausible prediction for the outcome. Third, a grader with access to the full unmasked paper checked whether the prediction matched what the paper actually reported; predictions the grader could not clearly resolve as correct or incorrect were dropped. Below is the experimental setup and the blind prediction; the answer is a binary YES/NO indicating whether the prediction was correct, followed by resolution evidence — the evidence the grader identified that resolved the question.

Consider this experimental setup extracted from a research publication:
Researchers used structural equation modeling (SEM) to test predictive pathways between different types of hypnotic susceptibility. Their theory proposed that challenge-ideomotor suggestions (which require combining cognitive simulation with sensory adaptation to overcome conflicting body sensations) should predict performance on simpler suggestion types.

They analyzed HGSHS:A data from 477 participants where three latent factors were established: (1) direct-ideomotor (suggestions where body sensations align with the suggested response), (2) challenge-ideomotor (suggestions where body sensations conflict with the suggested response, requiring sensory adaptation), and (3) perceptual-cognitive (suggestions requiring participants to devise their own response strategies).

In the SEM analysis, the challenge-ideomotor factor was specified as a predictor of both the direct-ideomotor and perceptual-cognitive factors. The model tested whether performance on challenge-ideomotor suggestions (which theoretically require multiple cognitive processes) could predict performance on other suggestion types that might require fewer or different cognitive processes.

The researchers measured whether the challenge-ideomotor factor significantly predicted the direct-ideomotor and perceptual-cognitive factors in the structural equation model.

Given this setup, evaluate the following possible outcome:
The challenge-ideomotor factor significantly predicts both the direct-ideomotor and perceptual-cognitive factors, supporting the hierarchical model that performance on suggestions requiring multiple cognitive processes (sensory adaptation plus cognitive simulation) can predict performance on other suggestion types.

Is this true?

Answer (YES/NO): YES